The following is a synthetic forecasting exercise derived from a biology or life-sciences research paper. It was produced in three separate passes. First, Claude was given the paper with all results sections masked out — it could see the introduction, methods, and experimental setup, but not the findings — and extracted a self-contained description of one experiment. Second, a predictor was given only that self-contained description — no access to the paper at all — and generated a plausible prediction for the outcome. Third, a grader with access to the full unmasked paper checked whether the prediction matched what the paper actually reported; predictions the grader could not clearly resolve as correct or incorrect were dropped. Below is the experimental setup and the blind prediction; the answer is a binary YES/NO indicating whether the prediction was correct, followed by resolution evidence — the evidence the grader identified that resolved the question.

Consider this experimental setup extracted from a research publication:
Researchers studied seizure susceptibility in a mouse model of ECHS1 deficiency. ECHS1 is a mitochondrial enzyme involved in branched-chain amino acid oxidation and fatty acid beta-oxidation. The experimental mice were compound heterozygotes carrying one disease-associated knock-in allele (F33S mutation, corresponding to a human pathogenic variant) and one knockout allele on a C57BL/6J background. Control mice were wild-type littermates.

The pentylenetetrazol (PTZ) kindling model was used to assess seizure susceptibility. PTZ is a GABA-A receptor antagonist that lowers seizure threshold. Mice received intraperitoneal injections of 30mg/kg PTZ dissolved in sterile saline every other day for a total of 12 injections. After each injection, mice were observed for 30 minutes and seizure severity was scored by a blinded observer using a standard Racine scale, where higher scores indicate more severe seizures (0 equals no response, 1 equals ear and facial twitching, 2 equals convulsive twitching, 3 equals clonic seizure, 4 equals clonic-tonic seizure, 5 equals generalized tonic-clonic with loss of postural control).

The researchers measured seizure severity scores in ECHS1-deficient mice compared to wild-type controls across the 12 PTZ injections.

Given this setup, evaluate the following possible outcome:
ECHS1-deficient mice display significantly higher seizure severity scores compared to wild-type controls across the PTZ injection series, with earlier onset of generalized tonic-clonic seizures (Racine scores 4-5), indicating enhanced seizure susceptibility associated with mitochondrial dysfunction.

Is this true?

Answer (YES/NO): YES